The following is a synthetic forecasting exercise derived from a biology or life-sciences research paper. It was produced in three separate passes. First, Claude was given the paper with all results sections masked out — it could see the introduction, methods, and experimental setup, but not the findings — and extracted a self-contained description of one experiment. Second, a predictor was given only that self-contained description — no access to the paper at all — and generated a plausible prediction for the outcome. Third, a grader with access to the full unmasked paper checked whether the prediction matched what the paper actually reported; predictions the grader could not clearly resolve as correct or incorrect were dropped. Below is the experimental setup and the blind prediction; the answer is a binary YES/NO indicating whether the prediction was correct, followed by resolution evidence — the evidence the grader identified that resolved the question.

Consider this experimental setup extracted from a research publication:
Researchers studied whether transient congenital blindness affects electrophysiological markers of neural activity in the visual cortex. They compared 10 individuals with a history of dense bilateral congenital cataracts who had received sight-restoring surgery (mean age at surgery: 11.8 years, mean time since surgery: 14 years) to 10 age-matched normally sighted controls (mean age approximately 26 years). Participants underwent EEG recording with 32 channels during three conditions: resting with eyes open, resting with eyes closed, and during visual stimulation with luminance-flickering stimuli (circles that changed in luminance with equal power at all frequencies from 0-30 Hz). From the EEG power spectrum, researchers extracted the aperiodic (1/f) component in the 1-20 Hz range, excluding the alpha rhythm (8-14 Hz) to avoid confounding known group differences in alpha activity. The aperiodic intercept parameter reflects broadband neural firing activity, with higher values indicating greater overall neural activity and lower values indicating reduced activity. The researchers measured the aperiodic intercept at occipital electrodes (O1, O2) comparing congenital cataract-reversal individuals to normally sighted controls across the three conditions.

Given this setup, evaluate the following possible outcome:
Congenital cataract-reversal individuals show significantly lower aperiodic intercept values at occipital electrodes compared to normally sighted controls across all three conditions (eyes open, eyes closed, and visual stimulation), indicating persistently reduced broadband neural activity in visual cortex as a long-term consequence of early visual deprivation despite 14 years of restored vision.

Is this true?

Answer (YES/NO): NO